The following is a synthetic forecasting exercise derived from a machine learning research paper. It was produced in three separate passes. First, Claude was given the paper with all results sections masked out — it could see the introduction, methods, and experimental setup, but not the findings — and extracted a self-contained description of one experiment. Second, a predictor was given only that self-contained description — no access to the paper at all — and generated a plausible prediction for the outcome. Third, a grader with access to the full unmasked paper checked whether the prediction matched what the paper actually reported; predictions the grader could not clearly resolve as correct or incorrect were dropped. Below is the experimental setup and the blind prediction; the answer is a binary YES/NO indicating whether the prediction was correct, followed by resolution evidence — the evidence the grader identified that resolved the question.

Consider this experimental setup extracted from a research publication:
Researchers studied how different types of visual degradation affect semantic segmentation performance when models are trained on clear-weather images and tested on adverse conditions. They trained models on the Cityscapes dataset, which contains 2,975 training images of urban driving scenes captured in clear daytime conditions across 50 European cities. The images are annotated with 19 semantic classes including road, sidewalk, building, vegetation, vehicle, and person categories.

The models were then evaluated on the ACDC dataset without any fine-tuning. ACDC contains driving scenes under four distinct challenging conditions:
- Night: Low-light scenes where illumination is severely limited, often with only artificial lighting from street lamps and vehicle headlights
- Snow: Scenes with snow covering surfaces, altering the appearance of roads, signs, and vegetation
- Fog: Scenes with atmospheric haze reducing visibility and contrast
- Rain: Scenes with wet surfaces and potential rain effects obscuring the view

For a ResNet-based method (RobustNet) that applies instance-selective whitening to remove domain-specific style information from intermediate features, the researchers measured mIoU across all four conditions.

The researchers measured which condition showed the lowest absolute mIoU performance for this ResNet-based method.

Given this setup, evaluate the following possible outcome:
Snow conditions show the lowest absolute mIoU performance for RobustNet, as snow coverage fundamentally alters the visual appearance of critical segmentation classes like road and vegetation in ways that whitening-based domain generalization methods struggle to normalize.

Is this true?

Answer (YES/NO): NO